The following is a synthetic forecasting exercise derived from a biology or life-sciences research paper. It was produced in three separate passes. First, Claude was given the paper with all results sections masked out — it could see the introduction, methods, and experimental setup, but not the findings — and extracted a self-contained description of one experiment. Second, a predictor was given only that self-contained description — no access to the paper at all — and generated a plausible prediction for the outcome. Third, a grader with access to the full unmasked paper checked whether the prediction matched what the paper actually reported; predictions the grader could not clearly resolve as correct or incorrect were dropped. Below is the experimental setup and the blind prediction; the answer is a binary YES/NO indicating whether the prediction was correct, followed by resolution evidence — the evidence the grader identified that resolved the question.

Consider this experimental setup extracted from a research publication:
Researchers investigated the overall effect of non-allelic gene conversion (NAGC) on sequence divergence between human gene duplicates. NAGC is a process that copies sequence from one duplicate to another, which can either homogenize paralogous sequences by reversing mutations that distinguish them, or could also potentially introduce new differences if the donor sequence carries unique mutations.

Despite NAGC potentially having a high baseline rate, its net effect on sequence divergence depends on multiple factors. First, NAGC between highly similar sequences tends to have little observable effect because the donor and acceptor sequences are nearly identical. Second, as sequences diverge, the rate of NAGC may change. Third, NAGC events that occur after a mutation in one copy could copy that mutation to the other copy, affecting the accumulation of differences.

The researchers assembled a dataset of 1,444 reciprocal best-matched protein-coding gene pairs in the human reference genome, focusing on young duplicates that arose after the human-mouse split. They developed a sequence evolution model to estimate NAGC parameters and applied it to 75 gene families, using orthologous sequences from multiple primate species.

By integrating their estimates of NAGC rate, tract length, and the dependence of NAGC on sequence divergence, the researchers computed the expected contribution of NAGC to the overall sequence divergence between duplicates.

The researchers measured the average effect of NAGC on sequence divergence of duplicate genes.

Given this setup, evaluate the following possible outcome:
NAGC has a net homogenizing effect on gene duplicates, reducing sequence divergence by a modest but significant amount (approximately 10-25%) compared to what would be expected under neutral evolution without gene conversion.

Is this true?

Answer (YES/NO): NO